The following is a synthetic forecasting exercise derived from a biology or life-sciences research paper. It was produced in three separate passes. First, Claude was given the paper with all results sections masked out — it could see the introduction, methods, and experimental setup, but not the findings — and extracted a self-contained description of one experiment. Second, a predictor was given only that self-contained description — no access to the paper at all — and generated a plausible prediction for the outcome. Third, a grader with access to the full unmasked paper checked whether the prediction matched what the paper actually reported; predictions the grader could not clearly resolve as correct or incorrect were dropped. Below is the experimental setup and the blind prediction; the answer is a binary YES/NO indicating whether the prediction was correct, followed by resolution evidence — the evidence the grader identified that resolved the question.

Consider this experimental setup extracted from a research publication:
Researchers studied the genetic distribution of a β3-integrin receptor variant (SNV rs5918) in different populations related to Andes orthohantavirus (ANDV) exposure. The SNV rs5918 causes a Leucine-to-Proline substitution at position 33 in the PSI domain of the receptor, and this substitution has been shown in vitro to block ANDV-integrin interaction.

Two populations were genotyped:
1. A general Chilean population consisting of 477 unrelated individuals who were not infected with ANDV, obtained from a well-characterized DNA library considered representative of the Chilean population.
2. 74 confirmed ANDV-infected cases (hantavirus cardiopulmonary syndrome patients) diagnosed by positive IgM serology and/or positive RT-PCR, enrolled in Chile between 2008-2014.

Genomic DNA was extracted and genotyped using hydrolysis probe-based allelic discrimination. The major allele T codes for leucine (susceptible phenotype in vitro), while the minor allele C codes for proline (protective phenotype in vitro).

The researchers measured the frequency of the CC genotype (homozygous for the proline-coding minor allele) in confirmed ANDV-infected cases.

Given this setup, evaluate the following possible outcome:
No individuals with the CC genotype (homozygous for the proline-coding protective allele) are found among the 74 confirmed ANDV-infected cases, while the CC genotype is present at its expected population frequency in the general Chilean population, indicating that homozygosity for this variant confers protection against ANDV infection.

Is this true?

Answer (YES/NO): YES